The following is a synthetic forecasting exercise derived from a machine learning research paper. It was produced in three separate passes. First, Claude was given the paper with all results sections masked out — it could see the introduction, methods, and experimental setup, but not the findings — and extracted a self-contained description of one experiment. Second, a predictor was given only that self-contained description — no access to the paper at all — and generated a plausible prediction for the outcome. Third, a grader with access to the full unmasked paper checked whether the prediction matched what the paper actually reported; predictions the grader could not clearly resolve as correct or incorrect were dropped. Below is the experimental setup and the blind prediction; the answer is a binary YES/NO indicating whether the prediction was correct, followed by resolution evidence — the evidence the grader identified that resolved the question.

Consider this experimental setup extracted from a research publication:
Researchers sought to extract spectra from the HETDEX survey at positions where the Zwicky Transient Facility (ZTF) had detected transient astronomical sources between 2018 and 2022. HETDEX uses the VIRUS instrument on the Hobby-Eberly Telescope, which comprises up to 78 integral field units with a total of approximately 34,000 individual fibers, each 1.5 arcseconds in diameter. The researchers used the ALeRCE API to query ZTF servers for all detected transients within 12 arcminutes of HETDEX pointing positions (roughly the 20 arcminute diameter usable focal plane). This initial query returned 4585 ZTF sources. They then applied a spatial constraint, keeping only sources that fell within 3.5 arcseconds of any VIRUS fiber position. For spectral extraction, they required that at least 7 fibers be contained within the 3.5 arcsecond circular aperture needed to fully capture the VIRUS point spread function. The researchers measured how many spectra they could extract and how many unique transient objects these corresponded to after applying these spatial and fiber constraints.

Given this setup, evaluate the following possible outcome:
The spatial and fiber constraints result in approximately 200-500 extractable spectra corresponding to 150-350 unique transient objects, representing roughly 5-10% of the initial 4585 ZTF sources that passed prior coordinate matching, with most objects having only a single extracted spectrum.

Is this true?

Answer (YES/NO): NO